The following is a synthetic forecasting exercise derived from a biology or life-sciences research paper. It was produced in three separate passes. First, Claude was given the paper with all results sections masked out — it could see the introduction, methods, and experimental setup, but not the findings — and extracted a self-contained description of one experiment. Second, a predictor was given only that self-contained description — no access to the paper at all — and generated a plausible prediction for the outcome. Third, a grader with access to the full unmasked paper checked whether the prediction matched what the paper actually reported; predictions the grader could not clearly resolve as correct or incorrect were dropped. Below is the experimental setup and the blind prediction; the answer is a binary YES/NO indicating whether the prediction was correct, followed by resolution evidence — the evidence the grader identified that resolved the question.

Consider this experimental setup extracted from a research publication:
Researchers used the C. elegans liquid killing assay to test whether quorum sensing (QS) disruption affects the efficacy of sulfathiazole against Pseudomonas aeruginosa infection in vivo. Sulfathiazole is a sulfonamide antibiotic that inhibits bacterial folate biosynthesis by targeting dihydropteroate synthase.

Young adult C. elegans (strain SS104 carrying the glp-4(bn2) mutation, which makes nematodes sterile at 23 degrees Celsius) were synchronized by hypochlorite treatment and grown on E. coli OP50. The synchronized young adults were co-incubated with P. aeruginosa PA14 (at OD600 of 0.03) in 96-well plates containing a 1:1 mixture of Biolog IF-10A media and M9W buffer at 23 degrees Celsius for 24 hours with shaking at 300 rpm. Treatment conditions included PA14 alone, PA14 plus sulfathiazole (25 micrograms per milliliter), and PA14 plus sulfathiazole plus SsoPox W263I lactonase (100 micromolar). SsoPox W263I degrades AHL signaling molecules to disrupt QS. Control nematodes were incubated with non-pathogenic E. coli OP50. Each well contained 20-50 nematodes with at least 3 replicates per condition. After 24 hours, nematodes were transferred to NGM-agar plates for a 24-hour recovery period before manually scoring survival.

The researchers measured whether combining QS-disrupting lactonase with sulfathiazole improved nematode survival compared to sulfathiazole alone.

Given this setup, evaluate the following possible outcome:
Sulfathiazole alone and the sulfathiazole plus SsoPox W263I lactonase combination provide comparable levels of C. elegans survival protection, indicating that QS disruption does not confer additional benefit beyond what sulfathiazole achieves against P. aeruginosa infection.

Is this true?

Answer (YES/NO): NO